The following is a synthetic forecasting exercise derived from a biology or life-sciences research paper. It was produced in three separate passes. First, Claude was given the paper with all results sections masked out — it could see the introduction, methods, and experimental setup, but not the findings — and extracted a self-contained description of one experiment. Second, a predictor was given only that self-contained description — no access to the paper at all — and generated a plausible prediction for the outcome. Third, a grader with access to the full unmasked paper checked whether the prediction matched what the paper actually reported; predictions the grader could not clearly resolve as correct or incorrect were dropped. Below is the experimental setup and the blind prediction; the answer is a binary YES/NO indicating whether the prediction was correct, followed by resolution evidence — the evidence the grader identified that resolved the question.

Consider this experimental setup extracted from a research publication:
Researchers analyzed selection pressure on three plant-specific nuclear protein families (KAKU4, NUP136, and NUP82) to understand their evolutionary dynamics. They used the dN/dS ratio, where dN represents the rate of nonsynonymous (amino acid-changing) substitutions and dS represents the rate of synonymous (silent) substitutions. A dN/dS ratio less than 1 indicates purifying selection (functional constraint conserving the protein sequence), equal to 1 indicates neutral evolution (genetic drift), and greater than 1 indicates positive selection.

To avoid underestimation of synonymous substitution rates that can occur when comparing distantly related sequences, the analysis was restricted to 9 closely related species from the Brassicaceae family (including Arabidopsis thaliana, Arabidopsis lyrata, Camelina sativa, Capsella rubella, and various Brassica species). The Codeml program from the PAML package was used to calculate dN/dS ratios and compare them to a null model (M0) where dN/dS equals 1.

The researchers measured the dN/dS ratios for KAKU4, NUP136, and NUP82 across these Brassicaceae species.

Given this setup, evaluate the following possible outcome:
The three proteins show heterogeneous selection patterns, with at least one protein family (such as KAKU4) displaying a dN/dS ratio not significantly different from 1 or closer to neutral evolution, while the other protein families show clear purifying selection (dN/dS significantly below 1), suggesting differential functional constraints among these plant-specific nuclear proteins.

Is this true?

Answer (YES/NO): NO